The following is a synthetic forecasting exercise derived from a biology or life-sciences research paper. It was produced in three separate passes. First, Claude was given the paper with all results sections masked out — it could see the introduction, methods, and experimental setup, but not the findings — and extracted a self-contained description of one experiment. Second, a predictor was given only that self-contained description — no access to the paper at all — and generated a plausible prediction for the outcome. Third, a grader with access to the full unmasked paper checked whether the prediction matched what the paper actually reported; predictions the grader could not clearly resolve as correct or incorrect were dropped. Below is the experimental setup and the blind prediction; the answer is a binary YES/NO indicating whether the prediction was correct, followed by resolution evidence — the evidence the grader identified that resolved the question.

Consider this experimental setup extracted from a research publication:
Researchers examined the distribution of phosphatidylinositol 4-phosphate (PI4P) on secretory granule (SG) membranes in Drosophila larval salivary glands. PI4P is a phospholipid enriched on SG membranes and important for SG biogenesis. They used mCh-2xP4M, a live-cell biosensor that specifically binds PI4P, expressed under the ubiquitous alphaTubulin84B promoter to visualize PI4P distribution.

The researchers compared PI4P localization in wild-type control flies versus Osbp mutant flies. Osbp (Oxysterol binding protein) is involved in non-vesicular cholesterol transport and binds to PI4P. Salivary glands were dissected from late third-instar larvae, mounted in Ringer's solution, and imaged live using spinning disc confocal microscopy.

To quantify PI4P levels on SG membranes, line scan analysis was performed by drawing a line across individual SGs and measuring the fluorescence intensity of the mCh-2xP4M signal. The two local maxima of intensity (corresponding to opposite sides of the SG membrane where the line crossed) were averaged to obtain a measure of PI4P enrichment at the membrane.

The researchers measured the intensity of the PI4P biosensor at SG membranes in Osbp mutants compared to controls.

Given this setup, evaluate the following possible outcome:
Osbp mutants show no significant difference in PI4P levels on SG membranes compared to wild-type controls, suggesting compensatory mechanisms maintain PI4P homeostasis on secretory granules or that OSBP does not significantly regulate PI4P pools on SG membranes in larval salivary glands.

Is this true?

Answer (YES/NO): NO